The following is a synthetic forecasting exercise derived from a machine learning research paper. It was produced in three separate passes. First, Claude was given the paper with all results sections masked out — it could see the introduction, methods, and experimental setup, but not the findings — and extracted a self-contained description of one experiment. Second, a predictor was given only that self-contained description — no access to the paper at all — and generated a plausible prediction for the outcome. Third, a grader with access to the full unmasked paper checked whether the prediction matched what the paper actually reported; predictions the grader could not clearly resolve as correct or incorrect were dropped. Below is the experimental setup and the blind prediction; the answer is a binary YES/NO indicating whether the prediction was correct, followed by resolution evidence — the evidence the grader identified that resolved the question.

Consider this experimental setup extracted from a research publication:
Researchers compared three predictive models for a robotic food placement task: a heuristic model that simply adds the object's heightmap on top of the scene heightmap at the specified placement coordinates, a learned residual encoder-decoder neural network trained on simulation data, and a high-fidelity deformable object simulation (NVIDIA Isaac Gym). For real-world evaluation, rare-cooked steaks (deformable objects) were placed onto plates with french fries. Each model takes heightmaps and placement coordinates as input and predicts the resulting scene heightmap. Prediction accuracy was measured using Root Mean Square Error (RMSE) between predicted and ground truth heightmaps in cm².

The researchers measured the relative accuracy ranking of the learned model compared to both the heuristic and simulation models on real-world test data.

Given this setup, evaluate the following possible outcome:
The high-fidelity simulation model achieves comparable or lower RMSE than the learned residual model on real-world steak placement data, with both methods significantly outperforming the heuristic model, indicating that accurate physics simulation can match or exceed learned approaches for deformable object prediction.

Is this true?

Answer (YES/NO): NO